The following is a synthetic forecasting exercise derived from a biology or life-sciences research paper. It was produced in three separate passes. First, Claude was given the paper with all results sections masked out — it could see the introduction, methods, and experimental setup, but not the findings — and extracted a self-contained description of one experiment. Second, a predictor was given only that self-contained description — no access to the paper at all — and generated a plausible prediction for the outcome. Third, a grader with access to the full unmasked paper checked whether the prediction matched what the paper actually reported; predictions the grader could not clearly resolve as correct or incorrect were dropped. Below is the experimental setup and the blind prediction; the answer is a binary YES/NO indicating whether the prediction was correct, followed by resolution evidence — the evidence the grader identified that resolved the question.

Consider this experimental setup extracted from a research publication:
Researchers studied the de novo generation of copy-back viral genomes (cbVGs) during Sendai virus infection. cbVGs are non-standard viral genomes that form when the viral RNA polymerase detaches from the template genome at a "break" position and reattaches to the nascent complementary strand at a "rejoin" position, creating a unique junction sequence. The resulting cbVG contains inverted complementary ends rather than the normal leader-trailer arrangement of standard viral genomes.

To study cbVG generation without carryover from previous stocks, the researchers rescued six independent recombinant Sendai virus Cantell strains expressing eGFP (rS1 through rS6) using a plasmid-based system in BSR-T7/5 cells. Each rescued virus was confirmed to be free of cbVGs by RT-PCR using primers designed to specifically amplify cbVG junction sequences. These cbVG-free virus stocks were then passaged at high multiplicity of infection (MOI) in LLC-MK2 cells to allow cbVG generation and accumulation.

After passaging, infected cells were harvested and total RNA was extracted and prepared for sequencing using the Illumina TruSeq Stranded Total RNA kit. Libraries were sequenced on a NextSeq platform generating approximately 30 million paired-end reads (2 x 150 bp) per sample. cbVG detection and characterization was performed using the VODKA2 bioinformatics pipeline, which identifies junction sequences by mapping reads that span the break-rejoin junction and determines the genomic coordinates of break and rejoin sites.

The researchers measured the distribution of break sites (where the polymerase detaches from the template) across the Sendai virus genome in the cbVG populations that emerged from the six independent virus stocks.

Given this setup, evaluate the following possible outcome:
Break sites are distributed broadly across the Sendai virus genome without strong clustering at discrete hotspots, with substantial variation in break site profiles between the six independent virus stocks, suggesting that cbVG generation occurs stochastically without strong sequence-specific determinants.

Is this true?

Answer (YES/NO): YES